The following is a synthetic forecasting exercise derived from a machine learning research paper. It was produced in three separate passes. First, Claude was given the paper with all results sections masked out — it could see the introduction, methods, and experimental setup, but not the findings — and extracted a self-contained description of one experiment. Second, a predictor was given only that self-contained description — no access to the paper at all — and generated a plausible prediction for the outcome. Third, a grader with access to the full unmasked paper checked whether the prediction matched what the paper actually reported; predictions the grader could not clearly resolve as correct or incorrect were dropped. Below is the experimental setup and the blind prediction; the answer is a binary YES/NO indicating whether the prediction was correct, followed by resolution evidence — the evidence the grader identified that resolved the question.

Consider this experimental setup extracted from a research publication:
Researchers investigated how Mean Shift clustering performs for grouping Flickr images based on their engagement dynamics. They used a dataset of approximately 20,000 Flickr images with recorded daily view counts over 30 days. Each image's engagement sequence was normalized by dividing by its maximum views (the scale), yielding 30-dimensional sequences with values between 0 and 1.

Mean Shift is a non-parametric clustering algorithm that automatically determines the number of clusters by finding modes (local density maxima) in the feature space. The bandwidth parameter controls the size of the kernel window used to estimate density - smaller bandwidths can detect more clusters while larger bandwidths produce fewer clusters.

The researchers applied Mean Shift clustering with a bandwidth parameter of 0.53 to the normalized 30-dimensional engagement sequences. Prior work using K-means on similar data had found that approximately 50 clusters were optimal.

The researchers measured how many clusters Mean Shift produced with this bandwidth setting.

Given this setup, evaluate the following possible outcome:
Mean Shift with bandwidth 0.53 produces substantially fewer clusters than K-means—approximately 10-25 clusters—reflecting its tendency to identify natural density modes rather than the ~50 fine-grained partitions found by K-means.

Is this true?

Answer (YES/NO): NO